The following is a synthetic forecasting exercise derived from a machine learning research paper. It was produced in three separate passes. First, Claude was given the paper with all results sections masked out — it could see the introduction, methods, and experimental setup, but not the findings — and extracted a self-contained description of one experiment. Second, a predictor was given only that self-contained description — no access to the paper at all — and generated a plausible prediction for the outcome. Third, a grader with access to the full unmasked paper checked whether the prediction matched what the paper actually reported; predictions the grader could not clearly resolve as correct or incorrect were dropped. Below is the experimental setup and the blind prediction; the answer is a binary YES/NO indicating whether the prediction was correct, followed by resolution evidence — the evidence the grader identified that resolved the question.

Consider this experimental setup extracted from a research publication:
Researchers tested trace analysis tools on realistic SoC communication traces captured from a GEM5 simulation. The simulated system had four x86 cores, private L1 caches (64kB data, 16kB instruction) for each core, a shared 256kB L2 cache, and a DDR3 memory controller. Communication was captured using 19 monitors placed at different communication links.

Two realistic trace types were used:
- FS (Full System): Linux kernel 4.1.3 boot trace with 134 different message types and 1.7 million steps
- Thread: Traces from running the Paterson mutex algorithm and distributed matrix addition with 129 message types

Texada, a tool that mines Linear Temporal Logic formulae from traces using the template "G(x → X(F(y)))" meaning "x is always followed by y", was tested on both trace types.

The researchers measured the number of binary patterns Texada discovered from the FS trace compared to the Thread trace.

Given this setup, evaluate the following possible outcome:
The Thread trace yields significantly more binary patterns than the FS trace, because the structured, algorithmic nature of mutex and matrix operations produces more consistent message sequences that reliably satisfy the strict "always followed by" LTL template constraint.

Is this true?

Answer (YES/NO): YES